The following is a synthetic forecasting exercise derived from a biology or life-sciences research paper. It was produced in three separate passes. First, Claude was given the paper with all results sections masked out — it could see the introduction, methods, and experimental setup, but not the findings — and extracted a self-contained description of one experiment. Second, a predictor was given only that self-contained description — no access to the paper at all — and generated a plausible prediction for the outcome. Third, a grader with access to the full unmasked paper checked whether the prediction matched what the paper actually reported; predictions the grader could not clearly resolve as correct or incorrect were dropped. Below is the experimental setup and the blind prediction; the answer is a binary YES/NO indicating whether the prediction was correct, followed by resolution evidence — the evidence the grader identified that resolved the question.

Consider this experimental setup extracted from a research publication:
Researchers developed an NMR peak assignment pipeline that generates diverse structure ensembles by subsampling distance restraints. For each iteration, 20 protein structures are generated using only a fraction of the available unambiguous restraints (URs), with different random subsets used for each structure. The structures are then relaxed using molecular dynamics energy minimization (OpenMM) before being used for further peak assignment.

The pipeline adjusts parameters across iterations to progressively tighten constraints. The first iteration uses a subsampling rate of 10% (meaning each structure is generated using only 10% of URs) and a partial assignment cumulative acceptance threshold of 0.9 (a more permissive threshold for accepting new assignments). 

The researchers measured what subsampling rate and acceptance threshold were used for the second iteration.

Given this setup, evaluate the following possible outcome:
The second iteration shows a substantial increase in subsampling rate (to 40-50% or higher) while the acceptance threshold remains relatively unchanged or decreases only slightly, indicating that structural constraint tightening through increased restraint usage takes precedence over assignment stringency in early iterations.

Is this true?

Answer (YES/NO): NO